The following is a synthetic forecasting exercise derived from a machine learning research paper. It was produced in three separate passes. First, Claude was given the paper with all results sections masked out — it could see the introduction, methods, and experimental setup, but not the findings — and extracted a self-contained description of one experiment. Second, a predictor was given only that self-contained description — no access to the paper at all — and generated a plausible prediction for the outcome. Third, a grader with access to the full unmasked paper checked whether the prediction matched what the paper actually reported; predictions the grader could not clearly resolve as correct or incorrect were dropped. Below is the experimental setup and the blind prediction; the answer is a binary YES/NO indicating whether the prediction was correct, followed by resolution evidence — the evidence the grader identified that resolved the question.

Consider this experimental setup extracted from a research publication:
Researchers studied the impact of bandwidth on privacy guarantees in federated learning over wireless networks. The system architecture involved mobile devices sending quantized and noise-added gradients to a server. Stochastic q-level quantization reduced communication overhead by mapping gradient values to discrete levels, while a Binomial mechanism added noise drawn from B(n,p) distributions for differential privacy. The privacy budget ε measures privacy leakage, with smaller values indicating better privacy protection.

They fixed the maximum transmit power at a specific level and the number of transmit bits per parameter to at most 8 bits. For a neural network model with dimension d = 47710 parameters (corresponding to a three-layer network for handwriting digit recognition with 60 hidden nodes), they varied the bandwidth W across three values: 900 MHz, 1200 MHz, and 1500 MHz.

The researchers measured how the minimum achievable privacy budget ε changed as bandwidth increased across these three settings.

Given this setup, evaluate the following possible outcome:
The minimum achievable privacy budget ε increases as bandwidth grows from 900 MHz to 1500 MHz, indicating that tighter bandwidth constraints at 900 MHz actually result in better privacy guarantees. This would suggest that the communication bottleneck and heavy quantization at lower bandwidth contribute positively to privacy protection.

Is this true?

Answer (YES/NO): NO